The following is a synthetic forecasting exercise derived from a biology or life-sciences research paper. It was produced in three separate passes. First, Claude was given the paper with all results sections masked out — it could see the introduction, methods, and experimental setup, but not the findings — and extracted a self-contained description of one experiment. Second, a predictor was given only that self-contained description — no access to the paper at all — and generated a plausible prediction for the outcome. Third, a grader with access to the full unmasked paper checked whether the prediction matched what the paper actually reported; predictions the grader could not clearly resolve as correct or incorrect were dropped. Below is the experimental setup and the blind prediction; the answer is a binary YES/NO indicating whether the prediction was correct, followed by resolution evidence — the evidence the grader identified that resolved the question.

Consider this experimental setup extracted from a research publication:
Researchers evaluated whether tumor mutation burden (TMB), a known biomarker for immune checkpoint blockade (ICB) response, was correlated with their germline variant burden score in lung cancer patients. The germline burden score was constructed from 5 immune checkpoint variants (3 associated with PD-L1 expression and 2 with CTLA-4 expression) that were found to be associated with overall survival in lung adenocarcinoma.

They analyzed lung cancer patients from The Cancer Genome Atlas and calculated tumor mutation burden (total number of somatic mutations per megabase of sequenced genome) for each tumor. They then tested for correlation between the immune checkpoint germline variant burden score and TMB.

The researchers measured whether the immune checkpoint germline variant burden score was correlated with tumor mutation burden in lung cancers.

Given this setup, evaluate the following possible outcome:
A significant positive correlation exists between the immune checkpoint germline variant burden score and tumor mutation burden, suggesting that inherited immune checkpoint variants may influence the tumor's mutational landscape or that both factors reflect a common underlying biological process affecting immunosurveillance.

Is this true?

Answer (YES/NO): NO